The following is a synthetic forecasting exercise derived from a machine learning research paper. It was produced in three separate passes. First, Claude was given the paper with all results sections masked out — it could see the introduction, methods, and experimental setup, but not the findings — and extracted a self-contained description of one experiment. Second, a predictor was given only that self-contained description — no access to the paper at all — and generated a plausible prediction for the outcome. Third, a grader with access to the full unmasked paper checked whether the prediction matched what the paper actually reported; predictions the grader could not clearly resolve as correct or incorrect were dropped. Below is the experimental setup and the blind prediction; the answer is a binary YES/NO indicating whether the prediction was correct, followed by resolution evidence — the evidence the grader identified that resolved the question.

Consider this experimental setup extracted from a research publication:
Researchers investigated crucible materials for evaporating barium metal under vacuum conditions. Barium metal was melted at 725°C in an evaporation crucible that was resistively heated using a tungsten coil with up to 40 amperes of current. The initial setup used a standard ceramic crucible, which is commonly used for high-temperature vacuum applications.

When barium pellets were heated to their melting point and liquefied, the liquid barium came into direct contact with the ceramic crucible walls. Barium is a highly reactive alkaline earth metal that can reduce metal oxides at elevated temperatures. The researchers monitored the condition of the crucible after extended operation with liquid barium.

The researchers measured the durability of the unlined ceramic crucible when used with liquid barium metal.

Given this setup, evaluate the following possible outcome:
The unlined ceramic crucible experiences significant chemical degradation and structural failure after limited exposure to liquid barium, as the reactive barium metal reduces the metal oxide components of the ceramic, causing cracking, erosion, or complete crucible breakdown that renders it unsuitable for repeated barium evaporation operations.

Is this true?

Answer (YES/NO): NO